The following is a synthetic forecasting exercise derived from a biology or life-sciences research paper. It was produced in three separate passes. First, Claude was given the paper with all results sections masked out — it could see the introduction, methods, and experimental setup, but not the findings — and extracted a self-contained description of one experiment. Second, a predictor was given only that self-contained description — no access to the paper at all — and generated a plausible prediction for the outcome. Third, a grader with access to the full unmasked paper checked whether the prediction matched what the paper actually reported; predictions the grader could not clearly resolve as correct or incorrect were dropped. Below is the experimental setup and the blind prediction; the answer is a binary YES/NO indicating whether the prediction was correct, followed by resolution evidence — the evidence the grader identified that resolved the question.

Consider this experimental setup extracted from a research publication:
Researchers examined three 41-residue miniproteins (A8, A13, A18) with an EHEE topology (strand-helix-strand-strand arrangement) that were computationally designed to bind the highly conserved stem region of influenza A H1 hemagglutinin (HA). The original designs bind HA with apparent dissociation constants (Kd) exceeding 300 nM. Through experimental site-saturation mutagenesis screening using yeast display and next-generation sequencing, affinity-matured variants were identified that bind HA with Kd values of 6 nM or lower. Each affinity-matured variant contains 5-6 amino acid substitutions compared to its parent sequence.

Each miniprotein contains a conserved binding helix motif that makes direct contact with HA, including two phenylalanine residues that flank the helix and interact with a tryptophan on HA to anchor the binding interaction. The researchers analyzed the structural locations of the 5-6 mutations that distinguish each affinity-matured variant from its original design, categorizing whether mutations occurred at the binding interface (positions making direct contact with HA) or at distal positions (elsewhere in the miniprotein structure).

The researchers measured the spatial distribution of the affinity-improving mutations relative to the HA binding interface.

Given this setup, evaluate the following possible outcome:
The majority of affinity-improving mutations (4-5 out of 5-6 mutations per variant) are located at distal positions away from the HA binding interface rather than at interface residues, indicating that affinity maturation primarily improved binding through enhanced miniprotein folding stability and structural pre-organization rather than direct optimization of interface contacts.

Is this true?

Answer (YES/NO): NO